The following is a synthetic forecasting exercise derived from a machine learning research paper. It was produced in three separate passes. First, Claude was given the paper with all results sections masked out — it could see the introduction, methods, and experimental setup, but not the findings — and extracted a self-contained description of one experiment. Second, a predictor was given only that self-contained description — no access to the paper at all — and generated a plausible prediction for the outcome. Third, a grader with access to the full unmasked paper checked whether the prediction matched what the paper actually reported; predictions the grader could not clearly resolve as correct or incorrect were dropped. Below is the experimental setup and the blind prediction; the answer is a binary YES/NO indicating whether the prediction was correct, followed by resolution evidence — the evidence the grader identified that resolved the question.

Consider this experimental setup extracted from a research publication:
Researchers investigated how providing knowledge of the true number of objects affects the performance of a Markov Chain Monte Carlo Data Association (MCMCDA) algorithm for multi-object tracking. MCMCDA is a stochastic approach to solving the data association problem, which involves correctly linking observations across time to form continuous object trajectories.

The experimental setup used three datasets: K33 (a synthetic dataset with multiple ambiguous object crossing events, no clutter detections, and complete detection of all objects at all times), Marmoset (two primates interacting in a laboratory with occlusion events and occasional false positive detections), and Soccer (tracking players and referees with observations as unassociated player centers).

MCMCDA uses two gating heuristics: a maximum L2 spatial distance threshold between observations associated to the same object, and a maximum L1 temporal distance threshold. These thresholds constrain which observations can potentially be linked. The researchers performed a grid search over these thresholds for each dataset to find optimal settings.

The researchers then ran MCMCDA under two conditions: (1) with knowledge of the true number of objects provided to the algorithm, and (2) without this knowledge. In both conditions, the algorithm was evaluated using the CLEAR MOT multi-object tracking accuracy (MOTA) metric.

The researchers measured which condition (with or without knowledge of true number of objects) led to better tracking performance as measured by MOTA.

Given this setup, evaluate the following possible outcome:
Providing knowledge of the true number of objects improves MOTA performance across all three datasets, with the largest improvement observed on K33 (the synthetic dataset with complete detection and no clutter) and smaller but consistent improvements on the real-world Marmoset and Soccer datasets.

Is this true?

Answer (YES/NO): NO